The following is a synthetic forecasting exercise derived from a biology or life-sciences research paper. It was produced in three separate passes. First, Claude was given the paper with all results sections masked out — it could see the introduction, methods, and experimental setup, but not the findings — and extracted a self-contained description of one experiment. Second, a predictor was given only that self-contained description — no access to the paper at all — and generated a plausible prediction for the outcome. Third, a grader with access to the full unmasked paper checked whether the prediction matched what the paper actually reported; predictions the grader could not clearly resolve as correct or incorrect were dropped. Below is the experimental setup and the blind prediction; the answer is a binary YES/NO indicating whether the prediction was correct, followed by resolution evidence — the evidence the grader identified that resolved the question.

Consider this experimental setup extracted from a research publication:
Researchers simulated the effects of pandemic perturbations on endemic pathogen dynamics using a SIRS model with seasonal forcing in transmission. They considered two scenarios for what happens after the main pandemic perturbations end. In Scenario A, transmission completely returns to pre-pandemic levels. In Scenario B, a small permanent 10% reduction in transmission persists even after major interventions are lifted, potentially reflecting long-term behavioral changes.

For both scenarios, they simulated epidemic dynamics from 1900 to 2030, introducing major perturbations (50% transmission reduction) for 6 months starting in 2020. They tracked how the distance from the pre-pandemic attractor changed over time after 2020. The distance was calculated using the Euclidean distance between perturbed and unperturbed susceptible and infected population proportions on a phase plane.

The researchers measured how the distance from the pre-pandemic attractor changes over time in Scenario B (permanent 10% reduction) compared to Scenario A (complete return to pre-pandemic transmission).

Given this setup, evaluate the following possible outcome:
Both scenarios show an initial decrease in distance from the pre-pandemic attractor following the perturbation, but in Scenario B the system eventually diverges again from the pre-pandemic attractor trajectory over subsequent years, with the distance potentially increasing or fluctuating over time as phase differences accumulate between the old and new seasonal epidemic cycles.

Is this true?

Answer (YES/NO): NO